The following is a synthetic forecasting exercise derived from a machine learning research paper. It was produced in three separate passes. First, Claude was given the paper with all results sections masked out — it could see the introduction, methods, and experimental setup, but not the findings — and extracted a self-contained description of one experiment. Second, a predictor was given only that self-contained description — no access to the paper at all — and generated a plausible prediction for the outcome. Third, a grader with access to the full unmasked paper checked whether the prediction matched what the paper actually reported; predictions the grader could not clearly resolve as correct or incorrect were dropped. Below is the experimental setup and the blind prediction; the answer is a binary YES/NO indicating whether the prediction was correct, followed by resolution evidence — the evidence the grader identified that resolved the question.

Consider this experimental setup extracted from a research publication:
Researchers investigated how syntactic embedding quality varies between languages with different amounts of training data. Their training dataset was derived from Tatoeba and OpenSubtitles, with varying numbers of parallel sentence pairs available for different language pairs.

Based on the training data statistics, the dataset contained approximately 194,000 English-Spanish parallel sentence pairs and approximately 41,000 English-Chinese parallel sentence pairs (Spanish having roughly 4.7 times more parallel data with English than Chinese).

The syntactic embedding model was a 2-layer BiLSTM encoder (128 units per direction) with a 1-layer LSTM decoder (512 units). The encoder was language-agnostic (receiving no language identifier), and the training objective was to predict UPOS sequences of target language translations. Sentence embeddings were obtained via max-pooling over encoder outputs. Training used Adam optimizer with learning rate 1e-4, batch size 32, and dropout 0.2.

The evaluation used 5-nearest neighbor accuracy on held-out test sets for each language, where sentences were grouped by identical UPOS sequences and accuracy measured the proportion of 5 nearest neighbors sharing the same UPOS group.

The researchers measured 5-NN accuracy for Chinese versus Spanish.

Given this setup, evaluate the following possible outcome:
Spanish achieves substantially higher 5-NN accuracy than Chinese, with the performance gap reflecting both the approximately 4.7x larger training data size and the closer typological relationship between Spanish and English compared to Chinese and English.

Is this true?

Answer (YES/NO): YES